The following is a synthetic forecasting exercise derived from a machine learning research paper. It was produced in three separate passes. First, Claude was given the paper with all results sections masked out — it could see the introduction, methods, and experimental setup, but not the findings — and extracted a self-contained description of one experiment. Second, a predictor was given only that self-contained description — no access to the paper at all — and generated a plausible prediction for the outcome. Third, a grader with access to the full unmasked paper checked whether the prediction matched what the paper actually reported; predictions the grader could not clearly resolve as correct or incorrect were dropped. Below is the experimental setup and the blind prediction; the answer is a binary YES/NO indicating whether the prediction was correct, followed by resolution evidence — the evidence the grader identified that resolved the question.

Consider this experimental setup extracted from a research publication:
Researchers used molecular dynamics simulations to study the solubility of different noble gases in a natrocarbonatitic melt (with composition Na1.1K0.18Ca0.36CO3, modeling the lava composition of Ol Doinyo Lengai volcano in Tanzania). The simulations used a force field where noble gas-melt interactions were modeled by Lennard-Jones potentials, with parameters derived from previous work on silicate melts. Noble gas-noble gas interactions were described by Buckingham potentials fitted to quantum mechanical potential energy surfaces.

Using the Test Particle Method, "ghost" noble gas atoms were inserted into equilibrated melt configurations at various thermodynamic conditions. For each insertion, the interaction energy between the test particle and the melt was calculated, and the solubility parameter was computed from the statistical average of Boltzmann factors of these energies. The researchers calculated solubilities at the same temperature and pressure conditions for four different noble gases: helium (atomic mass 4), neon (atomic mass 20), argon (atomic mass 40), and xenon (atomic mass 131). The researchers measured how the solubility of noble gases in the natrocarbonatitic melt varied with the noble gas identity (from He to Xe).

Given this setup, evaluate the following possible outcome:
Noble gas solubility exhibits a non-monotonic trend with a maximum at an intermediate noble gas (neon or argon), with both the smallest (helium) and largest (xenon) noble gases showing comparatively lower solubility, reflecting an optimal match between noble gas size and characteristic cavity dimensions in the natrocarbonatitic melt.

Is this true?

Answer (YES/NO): NO